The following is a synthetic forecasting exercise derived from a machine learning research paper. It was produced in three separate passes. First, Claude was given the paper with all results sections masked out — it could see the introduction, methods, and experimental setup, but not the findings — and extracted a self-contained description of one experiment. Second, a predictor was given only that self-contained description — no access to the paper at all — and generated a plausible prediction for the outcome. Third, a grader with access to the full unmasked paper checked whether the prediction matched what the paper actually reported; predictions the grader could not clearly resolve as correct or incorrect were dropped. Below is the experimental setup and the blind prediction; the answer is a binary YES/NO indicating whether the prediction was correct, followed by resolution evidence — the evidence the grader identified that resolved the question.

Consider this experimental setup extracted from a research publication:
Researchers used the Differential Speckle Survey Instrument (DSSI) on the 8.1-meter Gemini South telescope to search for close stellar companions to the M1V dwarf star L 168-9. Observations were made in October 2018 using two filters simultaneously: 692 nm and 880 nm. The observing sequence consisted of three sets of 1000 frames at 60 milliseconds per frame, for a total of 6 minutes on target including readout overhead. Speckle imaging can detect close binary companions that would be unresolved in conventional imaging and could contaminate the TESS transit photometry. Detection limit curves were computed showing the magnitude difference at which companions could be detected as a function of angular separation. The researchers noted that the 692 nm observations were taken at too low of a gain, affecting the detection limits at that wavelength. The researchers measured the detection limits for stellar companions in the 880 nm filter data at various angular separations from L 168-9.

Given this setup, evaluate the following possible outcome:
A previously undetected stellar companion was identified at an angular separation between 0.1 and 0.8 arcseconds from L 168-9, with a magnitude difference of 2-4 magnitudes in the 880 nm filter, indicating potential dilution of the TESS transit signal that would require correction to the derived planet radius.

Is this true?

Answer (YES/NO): NO